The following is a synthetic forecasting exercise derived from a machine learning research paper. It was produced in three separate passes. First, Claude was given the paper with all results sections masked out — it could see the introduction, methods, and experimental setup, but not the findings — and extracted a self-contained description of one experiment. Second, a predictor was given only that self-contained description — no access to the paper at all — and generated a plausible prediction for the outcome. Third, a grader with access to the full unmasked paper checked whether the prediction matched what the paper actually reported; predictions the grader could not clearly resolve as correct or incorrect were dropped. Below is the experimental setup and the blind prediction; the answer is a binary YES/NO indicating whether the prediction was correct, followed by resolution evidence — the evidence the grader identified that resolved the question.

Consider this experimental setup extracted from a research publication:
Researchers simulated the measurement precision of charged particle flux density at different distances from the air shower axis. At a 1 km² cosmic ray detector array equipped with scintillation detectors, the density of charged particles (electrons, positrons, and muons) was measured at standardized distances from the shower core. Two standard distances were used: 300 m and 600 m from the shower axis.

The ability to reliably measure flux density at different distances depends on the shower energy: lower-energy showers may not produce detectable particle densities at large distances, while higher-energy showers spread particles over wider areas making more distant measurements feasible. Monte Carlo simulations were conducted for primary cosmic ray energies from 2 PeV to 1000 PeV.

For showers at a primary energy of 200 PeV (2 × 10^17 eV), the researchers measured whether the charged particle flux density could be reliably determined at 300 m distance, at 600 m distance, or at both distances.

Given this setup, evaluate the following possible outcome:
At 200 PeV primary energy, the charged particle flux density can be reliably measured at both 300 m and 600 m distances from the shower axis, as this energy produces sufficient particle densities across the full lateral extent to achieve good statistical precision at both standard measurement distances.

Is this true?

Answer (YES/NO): NO